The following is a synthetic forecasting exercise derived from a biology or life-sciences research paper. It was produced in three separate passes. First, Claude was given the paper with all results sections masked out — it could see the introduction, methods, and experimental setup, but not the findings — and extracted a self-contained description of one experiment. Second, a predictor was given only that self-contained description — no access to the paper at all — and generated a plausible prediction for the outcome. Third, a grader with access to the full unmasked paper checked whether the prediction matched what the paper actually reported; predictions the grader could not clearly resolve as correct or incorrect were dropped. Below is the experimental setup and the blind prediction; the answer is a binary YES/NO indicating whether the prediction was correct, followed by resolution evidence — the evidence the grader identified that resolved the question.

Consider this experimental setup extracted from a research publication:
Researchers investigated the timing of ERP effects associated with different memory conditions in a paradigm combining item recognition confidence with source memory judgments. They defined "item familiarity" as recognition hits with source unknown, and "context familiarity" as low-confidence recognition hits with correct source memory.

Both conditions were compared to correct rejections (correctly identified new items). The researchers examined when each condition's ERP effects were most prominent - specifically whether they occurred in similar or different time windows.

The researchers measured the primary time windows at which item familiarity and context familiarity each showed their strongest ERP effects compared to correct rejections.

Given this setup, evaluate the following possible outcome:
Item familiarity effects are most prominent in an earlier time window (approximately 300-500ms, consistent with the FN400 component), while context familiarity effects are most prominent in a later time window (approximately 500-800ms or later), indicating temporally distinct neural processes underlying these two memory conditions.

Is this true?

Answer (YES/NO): YES